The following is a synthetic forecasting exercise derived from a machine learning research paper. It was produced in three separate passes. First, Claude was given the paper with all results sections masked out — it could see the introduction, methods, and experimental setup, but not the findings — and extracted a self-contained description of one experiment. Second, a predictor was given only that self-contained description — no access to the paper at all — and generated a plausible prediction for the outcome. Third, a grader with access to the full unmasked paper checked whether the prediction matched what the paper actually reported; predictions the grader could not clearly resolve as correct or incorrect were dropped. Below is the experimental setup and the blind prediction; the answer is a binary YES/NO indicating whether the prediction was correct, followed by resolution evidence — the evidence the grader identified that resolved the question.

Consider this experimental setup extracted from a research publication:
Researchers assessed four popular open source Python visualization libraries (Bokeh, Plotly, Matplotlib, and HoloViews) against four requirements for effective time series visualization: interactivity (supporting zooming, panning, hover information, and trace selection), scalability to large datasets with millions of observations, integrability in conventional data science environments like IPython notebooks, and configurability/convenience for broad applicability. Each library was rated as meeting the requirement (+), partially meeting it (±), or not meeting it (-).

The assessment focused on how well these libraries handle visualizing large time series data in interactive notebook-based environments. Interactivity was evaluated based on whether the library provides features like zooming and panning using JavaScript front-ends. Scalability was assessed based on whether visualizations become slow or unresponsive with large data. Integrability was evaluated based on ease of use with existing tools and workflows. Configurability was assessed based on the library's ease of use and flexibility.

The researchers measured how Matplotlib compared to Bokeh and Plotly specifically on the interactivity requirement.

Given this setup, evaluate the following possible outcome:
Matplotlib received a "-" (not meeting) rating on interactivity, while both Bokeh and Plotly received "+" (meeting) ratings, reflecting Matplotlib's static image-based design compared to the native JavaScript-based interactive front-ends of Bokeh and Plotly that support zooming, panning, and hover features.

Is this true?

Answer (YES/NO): YES